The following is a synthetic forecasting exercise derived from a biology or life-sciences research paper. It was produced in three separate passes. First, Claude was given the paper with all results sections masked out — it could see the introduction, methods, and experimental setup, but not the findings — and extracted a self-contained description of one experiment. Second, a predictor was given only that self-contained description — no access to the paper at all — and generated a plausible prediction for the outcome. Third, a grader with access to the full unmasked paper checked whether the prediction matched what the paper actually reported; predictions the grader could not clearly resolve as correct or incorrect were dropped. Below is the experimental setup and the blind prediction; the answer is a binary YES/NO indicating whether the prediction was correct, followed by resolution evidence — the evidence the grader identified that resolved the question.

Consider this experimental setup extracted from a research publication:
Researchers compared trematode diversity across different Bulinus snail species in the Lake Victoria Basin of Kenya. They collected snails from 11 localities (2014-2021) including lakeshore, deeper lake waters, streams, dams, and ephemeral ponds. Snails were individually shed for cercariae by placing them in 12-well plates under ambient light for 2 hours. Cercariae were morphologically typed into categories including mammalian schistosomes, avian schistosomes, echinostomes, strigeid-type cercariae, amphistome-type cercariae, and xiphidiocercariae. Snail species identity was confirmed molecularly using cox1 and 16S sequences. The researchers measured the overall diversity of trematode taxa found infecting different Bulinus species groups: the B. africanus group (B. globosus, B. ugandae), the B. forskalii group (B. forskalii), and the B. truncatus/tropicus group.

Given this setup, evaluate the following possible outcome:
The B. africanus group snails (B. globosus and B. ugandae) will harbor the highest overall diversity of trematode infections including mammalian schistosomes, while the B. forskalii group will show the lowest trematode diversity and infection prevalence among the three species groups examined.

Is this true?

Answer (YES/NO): NO